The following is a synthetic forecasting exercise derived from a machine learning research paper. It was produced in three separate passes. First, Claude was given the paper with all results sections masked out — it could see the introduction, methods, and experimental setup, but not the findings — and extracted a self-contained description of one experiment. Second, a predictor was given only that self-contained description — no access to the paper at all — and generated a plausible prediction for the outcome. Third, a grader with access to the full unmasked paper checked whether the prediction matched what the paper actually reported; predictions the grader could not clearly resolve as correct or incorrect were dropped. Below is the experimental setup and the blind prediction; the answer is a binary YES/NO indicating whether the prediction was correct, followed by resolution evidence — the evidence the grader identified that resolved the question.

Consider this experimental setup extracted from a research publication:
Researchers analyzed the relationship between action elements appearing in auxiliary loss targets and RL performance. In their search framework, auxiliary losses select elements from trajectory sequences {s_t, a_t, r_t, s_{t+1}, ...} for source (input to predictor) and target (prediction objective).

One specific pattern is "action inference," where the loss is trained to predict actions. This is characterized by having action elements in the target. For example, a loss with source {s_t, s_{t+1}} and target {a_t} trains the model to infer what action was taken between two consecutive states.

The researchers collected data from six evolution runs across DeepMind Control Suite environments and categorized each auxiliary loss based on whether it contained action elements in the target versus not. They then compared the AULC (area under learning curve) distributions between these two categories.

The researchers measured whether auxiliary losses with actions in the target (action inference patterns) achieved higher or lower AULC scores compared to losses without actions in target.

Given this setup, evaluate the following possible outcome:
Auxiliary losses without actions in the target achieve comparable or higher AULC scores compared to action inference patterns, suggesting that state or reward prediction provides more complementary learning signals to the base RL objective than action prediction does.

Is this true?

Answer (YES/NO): YES